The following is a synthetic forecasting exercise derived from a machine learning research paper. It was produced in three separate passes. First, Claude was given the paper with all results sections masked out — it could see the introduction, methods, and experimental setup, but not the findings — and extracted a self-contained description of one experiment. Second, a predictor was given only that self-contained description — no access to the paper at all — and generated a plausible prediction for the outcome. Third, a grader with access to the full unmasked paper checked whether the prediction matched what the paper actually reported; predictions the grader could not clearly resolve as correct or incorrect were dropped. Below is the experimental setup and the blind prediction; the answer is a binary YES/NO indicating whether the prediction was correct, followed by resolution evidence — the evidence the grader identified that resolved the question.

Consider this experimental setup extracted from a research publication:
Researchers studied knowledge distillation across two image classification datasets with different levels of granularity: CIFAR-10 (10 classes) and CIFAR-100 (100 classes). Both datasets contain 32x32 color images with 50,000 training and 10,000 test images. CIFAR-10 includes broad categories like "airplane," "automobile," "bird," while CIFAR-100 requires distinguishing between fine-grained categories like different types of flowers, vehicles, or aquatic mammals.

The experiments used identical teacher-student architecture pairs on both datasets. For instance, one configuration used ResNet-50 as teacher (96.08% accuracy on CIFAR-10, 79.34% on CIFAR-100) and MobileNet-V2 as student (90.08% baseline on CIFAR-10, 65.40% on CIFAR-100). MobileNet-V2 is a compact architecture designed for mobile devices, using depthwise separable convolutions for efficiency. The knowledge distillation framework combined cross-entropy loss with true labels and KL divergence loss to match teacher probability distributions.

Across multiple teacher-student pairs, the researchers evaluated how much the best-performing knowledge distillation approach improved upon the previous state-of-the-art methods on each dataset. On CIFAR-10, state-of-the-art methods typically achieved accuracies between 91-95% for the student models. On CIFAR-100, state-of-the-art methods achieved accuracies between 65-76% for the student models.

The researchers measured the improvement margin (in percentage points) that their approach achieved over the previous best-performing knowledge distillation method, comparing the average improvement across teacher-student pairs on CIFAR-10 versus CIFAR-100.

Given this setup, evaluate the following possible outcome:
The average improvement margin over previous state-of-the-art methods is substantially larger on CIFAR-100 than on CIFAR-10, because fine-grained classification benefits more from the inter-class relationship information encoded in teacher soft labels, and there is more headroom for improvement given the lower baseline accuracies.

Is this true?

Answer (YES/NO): YES